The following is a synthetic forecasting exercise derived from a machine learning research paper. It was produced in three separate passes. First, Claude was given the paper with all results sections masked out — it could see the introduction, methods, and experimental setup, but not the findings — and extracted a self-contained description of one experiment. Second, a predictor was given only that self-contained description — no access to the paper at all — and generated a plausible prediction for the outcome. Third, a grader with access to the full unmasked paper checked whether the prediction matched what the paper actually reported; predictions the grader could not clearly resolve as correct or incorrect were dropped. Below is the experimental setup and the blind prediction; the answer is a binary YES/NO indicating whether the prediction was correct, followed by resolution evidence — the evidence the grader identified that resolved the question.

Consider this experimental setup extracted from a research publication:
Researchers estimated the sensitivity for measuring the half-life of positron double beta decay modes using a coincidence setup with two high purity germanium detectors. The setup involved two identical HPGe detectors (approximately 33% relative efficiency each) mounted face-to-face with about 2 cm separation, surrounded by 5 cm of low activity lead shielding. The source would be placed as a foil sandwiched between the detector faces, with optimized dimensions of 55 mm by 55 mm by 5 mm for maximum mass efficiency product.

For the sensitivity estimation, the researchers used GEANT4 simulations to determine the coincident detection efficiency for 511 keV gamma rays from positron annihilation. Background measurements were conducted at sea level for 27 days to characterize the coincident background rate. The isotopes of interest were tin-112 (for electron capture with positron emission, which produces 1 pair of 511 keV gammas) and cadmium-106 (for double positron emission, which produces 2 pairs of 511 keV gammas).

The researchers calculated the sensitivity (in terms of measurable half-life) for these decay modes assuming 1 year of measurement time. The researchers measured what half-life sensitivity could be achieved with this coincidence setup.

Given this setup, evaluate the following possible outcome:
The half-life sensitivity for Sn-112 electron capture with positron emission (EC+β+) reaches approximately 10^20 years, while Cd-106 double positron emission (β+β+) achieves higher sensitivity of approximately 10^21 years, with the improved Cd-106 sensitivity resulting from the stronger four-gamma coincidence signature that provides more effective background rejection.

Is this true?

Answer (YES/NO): NO